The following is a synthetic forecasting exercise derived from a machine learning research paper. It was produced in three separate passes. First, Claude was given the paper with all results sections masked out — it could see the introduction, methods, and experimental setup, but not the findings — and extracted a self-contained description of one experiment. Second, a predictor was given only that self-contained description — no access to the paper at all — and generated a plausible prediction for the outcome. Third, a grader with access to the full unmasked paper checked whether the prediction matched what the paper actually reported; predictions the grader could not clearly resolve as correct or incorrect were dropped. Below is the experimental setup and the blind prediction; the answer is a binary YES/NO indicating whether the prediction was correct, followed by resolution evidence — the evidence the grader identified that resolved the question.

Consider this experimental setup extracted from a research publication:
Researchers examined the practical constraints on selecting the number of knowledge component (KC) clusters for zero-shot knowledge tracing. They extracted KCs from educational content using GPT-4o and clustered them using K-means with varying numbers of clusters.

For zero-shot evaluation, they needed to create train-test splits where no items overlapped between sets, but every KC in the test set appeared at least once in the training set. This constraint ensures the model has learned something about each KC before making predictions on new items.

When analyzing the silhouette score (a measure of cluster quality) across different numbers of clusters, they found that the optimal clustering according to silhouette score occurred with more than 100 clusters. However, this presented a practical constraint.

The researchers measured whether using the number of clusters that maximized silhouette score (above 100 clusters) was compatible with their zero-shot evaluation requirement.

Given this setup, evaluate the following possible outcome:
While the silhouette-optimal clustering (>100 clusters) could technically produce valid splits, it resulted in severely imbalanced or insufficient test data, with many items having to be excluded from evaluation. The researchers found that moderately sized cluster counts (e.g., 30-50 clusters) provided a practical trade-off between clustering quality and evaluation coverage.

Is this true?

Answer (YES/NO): NO